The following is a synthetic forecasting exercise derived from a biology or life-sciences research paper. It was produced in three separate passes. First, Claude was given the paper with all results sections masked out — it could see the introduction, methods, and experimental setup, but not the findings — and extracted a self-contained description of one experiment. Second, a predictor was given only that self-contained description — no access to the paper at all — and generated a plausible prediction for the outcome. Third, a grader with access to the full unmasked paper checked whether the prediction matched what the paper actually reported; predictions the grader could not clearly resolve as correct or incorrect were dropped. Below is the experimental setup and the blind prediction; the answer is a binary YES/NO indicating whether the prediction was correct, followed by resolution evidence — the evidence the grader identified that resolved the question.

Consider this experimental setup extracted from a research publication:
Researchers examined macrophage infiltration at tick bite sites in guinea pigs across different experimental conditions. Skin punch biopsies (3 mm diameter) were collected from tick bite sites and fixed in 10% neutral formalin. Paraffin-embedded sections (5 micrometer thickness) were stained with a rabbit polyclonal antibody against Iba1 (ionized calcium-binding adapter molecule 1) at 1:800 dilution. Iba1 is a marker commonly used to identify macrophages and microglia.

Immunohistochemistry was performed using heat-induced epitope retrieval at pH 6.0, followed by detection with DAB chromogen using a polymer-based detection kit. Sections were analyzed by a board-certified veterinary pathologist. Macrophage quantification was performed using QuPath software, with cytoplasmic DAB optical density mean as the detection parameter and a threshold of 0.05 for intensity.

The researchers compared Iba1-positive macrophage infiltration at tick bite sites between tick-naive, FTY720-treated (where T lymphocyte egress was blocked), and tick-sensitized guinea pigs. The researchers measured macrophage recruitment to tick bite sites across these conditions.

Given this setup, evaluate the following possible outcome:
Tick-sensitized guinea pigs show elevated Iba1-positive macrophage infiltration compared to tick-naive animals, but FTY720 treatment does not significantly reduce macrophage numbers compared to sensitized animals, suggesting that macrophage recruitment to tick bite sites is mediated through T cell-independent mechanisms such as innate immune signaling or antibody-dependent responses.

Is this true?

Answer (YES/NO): NO